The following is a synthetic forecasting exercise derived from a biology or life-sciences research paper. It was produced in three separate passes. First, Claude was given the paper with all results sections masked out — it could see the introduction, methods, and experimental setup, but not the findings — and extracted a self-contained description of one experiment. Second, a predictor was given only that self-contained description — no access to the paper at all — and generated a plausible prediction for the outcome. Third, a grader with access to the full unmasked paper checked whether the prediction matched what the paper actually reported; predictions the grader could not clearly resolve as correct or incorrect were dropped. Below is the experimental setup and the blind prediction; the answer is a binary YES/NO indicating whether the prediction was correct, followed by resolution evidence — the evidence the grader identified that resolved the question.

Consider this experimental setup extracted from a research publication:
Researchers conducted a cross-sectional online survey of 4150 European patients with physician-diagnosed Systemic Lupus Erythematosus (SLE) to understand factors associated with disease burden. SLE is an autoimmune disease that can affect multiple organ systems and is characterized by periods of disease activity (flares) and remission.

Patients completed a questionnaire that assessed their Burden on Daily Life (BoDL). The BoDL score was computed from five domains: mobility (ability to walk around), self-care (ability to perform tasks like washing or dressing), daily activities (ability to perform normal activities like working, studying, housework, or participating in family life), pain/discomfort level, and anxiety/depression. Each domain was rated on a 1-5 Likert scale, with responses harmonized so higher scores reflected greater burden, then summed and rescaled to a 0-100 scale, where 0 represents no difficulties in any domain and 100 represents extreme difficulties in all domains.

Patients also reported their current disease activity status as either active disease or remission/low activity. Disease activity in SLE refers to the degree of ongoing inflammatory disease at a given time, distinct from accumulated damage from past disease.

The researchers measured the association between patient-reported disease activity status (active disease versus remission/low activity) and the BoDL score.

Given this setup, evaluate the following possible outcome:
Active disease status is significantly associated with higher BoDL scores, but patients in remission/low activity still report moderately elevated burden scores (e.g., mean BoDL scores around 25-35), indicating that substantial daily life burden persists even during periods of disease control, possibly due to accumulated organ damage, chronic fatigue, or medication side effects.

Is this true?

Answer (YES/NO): YES